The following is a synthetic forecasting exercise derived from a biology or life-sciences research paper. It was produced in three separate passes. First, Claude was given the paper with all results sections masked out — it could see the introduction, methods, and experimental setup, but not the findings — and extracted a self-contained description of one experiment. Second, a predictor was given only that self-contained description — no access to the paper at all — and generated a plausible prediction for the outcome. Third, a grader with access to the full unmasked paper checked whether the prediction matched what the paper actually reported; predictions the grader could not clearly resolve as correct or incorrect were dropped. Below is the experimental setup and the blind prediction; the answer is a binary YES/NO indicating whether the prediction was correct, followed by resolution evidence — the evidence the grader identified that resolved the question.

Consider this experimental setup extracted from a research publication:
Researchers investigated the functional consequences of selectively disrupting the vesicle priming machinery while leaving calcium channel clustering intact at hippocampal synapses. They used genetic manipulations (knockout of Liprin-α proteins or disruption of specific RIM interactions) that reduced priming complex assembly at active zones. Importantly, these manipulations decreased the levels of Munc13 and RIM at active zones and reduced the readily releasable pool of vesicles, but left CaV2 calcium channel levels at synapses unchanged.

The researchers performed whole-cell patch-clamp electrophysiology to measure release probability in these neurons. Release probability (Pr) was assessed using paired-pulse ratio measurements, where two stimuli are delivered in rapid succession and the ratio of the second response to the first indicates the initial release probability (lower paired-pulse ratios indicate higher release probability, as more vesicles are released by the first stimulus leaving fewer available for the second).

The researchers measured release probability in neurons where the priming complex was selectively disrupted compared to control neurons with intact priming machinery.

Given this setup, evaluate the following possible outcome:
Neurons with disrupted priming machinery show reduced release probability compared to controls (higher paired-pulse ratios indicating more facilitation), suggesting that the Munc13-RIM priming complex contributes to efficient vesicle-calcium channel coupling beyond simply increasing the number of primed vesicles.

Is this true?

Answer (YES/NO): NO